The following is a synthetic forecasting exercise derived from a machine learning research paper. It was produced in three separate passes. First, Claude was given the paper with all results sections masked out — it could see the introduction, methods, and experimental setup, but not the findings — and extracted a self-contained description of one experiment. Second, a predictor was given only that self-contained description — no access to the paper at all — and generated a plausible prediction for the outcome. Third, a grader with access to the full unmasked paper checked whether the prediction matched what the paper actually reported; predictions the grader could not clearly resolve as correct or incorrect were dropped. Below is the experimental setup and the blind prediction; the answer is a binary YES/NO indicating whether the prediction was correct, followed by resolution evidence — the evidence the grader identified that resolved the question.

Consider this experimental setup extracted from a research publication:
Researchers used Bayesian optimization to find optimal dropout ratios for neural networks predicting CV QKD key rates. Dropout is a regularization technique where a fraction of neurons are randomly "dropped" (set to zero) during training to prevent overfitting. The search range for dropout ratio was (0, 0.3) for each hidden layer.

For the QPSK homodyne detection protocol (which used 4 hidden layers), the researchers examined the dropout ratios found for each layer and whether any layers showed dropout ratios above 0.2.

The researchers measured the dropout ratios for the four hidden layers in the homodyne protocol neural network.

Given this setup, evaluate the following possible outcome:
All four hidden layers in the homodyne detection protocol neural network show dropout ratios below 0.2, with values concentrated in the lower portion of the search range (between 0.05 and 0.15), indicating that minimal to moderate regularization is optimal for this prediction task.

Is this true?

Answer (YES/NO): NO